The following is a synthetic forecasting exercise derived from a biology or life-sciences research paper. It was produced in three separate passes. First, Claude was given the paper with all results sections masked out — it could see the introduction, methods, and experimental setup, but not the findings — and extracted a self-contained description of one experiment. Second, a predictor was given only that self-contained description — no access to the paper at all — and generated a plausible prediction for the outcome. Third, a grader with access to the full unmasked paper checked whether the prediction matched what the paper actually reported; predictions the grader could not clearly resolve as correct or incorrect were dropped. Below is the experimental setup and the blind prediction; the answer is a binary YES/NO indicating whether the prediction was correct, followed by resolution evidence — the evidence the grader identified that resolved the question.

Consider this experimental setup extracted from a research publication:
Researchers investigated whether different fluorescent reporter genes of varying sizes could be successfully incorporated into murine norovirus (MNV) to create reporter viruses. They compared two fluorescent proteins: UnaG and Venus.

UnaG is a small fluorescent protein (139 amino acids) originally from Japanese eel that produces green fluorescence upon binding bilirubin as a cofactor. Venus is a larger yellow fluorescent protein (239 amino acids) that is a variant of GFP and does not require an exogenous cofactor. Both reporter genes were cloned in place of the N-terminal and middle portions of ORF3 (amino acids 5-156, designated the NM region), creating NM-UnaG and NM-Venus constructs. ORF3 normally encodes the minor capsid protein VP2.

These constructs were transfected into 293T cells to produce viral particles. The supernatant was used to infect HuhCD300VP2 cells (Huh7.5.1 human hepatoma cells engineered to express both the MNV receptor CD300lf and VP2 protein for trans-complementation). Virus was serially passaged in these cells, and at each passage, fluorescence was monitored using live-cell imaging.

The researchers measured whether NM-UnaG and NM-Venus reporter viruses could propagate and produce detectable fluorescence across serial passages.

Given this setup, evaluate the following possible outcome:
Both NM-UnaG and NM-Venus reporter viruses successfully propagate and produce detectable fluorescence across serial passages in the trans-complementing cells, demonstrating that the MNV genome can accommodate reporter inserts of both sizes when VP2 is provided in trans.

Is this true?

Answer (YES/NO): YES